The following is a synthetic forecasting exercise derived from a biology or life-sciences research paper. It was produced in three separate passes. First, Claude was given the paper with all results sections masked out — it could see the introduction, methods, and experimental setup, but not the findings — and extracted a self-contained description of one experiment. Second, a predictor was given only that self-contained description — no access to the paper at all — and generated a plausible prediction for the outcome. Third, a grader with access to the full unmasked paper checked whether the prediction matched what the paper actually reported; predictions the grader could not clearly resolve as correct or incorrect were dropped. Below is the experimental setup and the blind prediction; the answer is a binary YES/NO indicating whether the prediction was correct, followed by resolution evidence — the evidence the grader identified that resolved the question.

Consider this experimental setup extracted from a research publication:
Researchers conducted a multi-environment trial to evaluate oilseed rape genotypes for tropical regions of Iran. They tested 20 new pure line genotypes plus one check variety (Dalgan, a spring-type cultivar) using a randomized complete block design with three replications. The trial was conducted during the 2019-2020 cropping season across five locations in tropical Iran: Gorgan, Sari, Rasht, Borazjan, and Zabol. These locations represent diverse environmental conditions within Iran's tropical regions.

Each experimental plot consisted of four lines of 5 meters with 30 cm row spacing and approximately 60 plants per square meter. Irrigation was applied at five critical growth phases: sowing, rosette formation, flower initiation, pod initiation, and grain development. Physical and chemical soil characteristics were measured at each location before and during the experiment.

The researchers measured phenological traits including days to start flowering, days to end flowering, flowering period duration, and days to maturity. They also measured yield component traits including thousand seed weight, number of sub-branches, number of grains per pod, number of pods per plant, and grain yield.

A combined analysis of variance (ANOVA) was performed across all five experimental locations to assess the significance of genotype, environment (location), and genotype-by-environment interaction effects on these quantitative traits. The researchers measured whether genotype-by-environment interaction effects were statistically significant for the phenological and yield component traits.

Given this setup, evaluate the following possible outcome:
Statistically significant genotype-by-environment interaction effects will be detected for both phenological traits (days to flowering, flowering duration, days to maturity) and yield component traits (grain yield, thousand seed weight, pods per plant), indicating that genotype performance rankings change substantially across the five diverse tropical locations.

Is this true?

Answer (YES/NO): YES